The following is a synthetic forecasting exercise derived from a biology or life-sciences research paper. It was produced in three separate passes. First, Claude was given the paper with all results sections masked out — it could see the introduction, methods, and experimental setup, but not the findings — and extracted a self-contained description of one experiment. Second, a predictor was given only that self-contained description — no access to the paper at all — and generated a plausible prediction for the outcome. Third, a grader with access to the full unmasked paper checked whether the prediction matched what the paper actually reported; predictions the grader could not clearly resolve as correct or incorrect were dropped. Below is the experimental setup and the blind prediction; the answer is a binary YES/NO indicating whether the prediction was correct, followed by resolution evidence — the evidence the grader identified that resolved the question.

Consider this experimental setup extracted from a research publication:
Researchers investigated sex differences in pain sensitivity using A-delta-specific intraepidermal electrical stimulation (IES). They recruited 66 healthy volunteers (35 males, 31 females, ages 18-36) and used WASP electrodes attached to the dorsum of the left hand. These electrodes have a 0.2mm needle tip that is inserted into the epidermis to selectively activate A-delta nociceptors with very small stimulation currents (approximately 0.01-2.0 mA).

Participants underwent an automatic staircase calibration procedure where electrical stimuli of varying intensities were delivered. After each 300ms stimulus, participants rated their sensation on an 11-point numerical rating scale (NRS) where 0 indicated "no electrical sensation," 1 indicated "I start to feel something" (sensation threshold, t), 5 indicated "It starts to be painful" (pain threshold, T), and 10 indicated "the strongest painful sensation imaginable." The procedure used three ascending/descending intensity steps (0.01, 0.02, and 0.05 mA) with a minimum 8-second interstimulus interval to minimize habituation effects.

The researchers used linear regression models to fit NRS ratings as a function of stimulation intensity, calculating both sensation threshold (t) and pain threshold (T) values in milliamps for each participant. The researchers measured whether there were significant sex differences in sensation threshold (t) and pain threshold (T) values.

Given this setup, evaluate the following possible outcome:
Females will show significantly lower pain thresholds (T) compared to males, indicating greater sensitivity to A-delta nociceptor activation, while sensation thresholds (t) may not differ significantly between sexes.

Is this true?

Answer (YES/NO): NO